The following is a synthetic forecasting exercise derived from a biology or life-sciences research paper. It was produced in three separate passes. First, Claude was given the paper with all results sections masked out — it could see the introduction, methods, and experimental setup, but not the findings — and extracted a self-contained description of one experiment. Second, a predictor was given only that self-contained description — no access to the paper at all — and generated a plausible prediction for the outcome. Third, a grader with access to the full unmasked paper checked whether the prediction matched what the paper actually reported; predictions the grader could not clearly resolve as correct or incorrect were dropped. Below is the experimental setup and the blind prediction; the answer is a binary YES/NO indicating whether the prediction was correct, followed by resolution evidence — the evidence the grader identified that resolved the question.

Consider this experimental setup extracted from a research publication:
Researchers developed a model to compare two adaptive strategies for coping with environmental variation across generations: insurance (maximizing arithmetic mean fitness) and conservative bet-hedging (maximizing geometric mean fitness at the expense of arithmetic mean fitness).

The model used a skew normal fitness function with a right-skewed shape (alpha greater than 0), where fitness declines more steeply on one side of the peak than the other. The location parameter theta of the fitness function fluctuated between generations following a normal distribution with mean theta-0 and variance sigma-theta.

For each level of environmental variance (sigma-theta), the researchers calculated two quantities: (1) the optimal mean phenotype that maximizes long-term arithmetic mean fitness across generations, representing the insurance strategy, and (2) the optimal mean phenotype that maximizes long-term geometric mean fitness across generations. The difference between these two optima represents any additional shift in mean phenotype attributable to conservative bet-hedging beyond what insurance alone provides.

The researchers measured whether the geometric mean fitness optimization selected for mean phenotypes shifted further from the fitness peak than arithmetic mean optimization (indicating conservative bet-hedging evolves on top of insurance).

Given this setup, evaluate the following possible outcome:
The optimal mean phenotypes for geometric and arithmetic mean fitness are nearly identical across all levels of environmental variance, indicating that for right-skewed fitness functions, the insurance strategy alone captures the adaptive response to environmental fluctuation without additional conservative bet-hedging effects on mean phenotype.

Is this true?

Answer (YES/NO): YES